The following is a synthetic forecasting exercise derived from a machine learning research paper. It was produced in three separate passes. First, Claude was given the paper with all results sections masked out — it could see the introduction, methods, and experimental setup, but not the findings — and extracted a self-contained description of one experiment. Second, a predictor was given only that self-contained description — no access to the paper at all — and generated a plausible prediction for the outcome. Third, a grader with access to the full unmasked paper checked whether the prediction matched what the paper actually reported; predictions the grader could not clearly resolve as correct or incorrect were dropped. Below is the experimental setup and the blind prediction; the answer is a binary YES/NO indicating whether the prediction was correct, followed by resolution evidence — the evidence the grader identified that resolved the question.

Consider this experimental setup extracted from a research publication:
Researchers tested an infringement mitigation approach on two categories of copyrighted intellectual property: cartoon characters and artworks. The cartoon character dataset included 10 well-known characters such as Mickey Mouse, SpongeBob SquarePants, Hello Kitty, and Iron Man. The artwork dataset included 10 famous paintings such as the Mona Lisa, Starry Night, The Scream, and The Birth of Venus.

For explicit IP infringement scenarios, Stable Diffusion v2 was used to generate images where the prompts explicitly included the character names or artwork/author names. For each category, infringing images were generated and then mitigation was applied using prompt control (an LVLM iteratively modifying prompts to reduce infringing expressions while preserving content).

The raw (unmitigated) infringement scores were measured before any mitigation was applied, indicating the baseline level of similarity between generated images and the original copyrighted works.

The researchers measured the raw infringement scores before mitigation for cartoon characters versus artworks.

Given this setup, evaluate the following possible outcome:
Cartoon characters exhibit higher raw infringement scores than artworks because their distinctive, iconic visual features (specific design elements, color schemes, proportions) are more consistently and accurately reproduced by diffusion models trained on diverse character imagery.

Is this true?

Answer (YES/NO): YES